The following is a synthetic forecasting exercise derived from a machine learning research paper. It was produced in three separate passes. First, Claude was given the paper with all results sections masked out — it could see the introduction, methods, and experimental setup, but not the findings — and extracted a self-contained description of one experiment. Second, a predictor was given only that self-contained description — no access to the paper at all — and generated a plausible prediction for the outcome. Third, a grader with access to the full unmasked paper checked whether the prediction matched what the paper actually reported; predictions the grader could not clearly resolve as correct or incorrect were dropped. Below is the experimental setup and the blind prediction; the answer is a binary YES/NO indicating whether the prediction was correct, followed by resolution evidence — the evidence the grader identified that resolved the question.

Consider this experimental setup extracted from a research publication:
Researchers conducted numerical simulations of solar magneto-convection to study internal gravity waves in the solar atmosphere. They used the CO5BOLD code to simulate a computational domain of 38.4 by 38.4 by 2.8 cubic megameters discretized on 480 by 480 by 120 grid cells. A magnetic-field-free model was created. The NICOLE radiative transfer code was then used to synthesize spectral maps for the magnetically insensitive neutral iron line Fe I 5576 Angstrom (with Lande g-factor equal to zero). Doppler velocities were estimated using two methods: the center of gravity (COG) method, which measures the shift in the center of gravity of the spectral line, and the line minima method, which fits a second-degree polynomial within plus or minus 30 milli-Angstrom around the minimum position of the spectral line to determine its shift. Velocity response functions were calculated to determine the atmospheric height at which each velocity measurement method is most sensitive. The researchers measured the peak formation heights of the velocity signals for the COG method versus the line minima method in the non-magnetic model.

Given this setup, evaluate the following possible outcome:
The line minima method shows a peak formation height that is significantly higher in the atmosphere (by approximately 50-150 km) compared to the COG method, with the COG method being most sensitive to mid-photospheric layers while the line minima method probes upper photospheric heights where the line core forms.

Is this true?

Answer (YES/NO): NO